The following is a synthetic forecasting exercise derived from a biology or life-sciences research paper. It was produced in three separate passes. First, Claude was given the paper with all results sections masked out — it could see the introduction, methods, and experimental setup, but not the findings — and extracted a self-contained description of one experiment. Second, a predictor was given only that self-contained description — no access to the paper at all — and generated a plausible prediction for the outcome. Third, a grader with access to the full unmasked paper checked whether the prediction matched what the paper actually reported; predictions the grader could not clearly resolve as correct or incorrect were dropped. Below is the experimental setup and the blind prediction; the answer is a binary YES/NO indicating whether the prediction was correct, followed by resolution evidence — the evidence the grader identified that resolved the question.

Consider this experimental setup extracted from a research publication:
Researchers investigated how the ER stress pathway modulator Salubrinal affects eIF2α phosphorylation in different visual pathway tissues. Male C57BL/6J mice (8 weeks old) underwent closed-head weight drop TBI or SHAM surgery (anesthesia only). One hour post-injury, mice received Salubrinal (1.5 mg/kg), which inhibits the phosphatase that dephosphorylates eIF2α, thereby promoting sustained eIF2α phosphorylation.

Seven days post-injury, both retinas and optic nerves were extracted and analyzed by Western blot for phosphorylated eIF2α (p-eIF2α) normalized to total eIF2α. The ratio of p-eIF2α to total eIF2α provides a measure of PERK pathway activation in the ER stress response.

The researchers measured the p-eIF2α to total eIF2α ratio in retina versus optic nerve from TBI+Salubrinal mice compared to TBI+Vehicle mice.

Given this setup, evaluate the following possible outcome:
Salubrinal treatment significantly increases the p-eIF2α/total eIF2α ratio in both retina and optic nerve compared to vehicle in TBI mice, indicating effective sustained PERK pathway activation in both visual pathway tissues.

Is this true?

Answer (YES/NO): NO